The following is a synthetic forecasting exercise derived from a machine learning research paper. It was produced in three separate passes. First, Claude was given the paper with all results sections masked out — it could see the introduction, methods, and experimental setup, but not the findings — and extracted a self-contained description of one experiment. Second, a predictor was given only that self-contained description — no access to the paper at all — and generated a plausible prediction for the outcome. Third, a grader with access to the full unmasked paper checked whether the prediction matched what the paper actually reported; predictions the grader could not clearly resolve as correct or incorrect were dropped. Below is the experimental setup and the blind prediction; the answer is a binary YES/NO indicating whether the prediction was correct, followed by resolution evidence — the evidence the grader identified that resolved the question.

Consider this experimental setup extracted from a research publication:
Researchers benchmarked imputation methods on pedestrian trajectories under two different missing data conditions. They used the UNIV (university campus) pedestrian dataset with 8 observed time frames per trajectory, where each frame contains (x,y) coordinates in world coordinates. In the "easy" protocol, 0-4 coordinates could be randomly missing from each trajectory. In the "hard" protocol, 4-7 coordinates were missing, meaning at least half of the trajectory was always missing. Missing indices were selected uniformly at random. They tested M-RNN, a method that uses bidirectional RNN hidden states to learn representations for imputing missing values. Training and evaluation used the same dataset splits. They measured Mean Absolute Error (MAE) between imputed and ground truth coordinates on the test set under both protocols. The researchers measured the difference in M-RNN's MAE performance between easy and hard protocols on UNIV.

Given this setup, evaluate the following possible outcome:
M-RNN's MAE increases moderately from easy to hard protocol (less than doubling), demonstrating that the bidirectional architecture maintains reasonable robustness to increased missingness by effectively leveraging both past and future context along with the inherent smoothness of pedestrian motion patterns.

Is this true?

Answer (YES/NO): NO